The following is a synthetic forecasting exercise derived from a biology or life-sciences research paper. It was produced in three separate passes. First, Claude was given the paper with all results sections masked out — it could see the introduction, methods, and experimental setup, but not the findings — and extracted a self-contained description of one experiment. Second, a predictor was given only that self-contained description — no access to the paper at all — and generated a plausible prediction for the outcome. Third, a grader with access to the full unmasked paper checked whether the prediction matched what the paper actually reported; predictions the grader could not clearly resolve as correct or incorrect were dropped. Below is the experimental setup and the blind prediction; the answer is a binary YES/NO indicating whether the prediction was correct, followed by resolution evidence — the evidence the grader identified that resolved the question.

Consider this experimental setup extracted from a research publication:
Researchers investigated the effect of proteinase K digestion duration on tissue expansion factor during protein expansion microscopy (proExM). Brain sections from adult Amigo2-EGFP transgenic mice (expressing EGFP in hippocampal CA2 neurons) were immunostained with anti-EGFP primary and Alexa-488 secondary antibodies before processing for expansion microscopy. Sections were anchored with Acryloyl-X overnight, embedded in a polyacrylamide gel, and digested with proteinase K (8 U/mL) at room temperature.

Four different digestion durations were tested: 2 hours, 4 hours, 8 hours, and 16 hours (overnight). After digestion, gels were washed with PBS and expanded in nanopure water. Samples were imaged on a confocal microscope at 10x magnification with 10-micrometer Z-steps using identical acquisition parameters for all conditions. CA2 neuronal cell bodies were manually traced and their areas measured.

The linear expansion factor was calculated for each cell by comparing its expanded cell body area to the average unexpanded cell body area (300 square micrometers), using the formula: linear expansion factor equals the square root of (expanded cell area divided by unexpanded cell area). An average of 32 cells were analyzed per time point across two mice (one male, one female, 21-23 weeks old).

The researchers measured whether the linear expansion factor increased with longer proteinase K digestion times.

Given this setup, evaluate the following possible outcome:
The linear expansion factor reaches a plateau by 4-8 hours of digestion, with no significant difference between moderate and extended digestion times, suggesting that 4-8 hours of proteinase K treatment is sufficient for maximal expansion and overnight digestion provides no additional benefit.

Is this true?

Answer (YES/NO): NO